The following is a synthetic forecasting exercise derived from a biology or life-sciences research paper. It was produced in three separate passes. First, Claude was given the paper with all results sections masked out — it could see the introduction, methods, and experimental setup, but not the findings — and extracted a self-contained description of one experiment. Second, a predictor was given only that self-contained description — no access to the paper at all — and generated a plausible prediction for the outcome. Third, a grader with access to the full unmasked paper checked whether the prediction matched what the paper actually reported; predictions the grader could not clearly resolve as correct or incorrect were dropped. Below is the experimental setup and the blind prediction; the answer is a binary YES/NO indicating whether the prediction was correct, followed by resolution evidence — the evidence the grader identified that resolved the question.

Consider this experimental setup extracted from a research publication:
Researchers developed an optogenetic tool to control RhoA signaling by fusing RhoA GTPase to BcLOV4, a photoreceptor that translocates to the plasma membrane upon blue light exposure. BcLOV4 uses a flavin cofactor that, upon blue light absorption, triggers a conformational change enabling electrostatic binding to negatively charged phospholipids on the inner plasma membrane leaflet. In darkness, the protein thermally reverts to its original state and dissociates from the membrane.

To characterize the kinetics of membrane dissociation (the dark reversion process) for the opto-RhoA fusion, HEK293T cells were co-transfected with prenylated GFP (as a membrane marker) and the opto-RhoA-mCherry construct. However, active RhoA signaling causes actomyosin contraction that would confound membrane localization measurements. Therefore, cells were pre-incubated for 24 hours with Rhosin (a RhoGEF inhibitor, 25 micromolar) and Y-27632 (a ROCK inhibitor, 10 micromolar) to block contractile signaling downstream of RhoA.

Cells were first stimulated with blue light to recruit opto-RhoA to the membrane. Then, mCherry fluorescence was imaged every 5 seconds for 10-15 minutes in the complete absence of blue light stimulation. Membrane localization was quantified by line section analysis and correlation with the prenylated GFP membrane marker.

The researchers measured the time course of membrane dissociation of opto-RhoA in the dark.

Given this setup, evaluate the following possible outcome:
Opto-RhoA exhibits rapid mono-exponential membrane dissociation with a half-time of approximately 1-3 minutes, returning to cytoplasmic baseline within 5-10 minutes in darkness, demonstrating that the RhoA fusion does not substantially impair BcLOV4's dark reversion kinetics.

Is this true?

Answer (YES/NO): YES